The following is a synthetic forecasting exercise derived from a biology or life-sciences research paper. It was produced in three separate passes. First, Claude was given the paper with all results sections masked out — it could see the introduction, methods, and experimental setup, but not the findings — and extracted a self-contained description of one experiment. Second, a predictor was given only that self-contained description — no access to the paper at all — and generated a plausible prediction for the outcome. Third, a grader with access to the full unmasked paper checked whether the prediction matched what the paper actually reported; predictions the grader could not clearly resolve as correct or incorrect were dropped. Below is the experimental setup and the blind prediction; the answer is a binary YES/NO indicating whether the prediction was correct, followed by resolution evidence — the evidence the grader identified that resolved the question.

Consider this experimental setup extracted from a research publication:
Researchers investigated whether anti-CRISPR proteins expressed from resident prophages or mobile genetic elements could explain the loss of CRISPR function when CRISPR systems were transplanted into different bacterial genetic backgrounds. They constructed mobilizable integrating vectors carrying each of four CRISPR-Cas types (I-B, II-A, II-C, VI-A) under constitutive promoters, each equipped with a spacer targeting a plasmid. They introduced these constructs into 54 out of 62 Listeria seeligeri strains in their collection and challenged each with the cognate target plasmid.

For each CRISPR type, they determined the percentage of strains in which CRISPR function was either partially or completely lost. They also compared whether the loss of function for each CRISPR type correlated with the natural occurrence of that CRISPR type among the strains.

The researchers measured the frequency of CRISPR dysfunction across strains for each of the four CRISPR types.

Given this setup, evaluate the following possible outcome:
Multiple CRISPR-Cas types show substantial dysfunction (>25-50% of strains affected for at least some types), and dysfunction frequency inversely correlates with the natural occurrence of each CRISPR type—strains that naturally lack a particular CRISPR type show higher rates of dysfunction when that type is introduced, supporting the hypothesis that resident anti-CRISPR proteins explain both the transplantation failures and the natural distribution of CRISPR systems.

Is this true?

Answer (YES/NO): NO